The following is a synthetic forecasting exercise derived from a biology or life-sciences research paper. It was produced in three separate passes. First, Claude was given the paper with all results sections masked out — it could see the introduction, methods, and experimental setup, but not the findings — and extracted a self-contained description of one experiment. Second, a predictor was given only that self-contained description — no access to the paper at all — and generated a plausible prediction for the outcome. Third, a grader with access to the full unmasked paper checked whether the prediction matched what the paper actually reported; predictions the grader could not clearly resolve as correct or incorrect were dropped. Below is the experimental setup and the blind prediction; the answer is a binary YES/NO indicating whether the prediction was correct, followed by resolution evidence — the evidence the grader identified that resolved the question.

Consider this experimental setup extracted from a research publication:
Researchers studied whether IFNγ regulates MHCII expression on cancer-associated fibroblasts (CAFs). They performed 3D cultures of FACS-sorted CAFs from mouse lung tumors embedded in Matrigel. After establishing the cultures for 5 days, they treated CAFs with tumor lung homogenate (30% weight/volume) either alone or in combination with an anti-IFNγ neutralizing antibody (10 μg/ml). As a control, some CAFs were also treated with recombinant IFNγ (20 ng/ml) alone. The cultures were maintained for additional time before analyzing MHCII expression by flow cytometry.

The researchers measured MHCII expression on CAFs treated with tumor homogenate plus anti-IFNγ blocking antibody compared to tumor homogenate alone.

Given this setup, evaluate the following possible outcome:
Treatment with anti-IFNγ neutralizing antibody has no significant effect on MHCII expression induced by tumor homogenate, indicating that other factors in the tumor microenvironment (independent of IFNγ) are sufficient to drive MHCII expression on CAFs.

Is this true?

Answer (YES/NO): NO